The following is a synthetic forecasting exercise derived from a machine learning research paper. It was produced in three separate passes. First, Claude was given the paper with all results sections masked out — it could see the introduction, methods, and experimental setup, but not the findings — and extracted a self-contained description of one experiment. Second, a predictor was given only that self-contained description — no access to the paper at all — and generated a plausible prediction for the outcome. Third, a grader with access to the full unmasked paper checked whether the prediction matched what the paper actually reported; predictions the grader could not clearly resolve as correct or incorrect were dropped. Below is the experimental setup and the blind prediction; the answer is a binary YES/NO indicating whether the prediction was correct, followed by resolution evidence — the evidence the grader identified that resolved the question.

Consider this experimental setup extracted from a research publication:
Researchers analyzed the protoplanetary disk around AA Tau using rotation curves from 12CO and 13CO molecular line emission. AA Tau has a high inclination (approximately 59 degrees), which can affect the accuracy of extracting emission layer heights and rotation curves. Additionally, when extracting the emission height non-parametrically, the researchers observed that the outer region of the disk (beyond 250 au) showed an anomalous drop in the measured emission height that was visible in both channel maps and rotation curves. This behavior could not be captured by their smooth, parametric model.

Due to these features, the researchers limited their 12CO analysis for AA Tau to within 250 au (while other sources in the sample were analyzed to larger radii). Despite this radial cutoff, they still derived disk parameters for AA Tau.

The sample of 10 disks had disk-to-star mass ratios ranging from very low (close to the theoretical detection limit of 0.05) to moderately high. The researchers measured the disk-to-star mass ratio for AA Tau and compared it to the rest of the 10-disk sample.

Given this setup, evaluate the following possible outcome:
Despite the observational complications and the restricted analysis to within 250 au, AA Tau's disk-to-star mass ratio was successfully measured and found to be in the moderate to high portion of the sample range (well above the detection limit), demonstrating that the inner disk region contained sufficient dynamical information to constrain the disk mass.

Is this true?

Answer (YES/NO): YES